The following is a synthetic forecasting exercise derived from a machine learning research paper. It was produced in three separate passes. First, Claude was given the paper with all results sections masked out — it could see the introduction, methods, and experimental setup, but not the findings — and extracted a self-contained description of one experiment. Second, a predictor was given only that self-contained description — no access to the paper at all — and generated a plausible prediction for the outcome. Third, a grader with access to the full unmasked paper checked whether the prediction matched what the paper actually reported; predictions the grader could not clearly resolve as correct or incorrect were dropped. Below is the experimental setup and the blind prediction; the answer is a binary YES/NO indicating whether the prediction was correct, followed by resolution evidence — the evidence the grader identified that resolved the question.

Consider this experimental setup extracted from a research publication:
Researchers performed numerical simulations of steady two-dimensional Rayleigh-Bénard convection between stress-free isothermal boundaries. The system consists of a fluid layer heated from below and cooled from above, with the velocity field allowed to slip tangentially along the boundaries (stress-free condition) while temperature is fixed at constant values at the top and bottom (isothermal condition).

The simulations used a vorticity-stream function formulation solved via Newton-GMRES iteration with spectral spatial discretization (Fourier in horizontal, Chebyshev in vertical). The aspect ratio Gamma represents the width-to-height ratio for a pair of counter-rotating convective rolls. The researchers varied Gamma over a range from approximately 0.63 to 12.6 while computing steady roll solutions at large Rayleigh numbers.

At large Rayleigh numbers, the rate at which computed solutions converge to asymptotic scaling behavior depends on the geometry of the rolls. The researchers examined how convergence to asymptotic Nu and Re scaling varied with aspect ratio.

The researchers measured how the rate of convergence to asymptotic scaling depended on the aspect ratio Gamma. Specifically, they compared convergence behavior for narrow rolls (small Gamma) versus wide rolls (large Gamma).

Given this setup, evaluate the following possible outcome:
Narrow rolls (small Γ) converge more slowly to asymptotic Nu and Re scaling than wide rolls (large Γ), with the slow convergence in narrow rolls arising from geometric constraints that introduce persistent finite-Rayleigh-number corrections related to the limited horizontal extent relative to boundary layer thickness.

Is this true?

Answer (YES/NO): YES